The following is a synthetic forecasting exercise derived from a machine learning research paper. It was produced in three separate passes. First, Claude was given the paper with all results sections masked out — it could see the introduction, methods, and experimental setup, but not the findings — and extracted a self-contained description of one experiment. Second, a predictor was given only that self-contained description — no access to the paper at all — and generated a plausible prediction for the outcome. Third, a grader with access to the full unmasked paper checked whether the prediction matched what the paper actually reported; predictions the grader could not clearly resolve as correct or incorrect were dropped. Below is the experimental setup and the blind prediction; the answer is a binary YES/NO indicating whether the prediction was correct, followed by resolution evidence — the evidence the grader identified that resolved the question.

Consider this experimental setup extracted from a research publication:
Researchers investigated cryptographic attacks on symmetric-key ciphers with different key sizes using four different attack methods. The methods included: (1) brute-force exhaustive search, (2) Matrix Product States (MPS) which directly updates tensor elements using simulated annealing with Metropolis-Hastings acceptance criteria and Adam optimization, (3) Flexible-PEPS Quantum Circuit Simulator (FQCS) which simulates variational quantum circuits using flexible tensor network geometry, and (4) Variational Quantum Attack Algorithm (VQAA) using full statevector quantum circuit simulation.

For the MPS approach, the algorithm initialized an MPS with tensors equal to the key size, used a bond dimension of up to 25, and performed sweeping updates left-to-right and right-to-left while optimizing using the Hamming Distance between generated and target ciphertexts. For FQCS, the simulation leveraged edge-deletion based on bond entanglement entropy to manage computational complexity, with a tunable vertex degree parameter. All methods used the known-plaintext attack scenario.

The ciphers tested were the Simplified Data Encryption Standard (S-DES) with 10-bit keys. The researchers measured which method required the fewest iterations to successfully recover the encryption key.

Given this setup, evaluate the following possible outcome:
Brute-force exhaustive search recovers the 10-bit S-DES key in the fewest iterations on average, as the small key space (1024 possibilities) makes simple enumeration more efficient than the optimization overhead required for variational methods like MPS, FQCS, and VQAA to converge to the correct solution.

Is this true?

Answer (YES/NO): NO